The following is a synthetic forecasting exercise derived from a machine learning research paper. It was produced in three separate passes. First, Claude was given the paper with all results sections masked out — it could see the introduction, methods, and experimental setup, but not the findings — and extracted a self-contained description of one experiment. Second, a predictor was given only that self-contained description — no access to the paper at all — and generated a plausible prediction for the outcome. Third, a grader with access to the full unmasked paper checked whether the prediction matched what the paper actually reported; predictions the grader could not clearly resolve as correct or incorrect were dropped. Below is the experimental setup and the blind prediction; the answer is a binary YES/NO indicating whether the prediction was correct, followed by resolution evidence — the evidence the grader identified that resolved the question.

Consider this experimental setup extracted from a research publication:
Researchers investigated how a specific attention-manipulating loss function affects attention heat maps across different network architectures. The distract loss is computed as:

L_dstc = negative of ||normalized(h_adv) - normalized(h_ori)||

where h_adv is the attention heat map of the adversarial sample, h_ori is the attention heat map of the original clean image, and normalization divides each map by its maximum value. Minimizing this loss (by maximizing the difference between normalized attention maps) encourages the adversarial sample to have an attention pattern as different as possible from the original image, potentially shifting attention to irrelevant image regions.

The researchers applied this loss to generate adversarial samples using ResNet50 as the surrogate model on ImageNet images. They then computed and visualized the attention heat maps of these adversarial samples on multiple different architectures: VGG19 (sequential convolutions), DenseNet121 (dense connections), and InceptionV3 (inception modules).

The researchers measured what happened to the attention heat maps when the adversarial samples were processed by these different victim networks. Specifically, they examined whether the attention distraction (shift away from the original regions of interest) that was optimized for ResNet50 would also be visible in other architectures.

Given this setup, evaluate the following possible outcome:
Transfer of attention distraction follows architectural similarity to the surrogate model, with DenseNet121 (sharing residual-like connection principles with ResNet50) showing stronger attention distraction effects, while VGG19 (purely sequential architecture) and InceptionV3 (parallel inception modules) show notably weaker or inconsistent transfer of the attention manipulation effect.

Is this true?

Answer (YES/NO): NO